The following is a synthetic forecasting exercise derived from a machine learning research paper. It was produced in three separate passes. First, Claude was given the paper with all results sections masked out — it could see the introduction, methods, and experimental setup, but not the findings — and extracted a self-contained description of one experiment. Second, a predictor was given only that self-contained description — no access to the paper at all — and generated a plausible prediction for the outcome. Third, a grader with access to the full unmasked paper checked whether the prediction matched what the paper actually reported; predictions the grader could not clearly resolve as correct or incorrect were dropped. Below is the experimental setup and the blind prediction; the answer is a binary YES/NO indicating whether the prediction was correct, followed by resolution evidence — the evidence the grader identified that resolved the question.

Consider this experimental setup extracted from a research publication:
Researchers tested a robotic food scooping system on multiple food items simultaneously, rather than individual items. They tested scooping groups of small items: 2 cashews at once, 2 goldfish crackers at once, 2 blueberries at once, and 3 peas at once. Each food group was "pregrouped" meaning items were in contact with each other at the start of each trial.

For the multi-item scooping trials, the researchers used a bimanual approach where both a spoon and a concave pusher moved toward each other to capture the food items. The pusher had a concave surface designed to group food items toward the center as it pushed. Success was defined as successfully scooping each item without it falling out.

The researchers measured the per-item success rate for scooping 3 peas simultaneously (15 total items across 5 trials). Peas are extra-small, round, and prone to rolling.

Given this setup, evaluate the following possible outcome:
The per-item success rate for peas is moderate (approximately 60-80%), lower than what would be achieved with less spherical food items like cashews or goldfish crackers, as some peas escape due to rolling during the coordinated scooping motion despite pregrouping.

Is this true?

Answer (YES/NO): NO